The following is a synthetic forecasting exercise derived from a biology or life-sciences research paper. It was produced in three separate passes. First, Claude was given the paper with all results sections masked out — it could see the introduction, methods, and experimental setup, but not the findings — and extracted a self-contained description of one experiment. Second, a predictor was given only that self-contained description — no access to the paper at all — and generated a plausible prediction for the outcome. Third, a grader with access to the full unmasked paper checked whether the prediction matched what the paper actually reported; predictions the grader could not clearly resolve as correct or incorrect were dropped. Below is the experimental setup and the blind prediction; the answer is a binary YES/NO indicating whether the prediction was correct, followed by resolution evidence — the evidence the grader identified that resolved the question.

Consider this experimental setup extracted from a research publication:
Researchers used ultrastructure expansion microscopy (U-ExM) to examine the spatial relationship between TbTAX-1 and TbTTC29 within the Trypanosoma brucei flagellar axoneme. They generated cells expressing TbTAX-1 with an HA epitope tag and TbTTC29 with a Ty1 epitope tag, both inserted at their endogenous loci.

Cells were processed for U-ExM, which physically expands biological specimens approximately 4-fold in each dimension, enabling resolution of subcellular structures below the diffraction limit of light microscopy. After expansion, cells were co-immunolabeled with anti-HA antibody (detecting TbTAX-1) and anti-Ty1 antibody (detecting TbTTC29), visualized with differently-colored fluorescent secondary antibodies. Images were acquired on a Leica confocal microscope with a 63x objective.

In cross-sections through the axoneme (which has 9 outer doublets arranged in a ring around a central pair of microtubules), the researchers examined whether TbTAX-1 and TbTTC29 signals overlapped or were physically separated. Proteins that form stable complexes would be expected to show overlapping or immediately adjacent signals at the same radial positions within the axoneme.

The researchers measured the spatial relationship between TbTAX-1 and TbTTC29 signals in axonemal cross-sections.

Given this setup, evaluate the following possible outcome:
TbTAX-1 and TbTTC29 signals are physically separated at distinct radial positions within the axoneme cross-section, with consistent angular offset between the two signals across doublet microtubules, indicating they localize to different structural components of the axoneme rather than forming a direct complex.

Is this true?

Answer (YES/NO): NO